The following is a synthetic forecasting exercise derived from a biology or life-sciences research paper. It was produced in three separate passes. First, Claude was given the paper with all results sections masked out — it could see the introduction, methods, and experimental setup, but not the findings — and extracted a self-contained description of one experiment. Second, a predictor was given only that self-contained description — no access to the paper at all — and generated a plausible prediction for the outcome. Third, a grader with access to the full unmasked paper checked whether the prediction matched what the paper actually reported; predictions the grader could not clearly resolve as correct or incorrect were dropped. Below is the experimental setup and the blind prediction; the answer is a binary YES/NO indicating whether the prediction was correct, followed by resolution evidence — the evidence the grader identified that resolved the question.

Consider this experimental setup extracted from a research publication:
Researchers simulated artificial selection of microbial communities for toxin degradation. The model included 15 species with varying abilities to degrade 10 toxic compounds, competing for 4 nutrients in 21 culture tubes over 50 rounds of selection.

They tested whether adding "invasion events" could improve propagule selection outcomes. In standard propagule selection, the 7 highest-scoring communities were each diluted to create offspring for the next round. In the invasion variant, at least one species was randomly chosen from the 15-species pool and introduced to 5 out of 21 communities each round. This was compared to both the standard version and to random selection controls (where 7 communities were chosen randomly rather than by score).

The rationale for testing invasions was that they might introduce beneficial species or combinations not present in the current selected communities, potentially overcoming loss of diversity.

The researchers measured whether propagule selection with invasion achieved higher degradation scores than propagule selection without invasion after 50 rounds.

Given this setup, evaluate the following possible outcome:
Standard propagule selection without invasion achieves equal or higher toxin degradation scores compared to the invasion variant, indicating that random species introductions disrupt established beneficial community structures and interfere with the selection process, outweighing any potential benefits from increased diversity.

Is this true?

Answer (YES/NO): NO